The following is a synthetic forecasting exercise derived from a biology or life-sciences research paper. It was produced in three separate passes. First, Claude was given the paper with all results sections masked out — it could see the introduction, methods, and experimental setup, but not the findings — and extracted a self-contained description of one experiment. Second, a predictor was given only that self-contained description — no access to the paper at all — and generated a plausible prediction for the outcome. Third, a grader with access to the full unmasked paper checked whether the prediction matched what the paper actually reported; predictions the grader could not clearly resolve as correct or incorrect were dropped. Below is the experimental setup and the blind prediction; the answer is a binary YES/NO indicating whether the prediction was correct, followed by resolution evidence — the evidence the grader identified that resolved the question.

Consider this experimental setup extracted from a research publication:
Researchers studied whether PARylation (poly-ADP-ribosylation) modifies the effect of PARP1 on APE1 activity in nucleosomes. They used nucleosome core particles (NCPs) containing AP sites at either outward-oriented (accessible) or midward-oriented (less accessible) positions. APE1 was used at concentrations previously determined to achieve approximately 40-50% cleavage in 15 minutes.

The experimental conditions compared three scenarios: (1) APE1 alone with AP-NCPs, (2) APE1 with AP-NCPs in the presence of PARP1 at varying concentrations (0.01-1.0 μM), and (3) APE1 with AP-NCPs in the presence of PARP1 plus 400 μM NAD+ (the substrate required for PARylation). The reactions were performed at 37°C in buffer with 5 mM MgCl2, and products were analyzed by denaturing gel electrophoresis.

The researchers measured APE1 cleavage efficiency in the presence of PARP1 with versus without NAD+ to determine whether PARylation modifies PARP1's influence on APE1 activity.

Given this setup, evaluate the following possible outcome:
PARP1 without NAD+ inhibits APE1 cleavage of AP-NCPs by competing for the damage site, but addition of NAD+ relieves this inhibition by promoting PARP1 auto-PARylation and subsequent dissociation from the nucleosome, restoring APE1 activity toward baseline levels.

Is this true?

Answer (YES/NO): YES